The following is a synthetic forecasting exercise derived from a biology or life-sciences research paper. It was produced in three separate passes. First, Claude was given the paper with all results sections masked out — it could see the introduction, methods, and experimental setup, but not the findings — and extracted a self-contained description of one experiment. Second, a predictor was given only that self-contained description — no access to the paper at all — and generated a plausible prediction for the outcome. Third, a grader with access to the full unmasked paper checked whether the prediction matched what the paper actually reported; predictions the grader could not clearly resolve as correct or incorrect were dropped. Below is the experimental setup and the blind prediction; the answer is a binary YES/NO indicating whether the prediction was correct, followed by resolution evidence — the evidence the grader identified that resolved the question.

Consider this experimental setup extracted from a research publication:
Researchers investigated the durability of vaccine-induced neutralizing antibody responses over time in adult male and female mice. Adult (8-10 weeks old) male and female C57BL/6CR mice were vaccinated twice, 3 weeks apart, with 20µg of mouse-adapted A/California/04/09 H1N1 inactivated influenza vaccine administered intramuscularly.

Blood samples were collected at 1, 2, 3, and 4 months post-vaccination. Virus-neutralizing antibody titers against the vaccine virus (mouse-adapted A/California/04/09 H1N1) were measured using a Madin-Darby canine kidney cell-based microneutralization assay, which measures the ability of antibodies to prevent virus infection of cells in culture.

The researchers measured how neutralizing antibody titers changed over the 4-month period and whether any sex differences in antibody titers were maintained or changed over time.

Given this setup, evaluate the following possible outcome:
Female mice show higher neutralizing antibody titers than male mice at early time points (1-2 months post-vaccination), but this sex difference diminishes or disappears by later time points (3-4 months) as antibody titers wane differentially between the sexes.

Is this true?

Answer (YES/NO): NO